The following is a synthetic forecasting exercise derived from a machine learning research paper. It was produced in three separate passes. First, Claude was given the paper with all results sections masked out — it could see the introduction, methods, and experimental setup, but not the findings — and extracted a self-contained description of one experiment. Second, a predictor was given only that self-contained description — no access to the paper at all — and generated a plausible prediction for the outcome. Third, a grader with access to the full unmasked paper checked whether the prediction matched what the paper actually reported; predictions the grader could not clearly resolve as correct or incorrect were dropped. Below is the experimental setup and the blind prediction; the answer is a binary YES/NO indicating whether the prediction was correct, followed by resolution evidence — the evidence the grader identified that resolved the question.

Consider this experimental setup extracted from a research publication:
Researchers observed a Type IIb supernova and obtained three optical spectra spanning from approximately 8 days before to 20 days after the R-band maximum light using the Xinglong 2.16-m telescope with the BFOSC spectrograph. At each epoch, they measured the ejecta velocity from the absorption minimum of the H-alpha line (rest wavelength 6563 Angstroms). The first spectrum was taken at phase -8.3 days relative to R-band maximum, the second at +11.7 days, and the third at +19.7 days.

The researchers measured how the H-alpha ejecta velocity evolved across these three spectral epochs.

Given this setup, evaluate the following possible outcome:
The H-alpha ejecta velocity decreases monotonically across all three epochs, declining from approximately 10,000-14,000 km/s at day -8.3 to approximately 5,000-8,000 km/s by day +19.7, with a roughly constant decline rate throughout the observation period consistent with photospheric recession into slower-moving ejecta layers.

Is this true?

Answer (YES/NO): NO